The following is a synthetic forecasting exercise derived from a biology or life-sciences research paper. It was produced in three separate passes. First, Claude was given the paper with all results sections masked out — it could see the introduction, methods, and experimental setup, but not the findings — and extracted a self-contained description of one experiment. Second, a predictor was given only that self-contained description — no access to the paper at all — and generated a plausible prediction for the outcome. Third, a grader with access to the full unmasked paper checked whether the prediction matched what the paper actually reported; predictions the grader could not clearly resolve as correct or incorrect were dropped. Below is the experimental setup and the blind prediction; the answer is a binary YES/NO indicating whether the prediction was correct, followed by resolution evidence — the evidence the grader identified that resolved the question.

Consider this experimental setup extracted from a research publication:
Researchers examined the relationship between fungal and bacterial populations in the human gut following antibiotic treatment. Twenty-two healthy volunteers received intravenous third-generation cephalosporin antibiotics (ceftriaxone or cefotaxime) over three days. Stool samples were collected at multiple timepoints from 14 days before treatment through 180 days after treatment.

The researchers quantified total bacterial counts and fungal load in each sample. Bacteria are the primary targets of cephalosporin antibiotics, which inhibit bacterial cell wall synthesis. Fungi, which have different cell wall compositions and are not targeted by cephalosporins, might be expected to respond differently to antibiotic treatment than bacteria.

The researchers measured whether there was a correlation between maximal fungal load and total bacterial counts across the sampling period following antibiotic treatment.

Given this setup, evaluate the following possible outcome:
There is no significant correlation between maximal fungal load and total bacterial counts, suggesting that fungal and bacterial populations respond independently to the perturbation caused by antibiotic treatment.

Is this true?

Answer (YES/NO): NO